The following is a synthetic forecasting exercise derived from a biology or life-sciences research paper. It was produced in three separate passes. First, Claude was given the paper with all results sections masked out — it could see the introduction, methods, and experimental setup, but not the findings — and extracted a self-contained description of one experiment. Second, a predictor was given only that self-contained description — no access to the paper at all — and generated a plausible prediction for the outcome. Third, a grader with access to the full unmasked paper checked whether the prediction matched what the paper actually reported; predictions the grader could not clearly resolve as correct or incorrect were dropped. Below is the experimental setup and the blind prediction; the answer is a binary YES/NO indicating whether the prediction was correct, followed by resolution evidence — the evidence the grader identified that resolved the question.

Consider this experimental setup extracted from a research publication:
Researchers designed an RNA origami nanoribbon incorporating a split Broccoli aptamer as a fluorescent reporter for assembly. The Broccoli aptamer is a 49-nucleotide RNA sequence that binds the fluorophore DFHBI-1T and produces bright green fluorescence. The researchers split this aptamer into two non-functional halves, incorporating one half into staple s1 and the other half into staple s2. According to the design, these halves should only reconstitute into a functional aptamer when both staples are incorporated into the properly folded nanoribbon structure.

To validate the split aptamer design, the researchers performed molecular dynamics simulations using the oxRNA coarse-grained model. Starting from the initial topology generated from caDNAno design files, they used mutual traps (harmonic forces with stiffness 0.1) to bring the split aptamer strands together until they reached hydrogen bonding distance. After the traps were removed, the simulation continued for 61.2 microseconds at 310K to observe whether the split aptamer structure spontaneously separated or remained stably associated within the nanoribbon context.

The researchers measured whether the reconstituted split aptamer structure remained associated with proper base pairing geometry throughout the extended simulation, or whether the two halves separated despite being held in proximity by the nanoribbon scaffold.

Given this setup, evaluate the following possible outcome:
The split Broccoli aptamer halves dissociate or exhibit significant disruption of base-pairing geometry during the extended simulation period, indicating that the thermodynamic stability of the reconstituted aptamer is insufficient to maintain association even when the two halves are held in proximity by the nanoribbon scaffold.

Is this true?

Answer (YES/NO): NO